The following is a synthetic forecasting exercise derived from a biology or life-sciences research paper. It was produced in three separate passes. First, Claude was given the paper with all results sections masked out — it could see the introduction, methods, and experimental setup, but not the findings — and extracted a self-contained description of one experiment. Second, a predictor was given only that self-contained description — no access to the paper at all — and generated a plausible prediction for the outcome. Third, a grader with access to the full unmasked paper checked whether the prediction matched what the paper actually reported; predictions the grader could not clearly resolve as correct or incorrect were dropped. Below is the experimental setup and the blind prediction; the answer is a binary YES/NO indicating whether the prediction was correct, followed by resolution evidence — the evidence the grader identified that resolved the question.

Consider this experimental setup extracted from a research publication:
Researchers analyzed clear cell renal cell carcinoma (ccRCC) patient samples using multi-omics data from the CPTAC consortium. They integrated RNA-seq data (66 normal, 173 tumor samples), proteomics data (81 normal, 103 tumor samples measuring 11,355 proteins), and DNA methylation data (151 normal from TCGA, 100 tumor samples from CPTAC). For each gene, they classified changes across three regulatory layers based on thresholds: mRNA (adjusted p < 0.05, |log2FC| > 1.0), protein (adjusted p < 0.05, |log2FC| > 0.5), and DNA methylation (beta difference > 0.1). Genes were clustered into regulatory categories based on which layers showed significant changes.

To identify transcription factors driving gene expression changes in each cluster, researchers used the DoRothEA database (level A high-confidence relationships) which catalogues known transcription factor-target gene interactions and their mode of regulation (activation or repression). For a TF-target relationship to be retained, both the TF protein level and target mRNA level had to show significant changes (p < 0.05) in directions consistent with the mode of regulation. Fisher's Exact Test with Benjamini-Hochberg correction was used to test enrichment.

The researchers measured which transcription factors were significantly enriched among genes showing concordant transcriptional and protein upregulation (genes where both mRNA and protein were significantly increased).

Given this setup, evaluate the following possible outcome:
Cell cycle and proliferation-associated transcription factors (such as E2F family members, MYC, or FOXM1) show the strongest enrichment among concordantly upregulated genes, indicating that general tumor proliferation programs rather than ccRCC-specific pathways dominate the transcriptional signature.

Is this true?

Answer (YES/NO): NO